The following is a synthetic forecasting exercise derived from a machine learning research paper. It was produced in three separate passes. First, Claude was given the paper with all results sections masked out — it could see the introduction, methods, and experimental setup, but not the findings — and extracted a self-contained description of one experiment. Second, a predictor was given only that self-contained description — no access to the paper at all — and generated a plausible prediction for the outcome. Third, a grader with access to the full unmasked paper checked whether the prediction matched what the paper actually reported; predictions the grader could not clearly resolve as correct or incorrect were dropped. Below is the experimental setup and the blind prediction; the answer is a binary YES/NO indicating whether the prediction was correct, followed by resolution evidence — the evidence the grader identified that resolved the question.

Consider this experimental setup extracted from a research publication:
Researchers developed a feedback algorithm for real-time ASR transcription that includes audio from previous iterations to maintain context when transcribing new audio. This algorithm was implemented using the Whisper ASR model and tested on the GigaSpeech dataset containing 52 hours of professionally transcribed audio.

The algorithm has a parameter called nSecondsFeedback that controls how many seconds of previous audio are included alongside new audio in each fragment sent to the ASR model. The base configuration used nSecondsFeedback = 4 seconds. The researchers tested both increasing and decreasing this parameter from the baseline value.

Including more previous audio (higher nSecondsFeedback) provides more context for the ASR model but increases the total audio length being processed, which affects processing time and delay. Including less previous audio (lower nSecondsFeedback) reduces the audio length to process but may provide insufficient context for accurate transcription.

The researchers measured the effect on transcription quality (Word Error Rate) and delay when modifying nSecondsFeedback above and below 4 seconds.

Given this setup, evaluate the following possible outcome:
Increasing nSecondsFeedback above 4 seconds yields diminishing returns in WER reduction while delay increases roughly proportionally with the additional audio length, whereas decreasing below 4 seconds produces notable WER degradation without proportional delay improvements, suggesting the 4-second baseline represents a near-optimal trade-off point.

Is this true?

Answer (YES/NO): NO